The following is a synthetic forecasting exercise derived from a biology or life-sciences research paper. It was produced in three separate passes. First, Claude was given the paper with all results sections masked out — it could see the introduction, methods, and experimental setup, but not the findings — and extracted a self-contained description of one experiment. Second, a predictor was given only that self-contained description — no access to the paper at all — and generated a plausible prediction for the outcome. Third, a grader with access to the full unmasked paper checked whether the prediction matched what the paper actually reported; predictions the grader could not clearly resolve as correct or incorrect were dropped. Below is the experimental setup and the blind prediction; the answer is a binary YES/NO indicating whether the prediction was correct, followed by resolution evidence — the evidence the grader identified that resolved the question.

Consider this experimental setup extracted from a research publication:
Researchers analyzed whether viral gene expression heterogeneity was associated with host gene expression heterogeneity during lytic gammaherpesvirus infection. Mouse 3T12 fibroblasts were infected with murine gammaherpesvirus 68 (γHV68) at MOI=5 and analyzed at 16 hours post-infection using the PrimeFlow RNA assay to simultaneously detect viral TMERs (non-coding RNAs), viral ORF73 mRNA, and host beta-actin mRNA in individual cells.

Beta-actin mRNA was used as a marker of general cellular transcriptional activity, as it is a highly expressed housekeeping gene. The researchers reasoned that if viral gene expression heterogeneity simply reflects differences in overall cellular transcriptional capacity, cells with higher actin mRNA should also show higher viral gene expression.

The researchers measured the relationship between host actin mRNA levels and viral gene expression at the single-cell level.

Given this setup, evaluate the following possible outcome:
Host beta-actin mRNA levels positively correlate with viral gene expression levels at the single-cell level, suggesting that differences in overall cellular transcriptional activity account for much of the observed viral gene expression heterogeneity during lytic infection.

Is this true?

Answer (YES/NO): NO